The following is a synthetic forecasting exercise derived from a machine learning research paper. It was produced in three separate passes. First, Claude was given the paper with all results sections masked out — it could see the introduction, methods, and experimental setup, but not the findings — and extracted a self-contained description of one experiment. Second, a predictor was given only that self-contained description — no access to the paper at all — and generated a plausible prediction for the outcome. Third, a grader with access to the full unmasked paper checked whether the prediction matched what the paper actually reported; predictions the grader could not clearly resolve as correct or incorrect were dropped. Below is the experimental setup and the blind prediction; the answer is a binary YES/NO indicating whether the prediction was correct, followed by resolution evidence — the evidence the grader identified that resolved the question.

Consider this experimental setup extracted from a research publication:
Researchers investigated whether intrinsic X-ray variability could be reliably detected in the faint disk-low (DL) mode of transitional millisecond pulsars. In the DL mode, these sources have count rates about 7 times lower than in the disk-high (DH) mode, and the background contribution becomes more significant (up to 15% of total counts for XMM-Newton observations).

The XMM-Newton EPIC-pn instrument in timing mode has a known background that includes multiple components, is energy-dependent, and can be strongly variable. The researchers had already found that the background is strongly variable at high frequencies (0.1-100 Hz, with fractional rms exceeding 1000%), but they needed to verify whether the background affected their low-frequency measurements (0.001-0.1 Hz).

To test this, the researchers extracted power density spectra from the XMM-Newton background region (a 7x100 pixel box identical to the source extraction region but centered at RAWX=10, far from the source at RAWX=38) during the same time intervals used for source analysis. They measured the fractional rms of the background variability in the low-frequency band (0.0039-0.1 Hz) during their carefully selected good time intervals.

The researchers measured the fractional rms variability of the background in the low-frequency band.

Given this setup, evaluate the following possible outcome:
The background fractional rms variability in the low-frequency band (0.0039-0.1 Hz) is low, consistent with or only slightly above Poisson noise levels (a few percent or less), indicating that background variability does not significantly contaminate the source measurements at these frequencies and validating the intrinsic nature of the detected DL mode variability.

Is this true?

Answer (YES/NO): NO